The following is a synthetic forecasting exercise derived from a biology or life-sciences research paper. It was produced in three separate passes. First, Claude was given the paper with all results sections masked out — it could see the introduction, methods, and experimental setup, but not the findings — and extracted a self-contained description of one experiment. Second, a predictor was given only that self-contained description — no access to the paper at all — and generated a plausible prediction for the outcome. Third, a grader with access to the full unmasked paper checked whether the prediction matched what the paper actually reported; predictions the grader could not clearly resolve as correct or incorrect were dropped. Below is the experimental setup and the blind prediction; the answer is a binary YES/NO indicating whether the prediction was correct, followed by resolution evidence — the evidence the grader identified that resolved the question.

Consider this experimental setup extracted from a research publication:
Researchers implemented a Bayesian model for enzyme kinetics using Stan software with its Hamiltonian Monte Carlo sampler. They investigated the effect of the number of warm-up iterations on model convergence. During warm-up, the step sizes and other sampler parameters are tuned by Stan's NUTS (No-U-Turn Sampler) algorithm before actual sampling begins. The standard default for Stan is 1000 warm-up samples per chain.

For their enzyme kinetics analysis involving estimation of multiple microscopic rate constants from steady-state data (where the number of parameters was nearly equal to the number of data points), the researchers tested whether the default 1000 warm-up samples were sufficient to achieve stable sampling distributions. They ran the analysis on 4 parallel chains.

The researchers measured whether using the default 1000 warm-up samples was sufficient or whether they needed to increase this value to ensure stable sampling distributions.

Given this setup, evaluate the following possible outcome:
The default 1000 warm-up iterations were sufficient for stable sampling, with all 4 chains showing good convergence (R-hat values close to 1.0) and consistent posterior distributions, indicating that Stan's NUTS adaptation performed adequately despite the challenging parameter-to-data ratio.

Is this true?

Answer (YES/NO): NO